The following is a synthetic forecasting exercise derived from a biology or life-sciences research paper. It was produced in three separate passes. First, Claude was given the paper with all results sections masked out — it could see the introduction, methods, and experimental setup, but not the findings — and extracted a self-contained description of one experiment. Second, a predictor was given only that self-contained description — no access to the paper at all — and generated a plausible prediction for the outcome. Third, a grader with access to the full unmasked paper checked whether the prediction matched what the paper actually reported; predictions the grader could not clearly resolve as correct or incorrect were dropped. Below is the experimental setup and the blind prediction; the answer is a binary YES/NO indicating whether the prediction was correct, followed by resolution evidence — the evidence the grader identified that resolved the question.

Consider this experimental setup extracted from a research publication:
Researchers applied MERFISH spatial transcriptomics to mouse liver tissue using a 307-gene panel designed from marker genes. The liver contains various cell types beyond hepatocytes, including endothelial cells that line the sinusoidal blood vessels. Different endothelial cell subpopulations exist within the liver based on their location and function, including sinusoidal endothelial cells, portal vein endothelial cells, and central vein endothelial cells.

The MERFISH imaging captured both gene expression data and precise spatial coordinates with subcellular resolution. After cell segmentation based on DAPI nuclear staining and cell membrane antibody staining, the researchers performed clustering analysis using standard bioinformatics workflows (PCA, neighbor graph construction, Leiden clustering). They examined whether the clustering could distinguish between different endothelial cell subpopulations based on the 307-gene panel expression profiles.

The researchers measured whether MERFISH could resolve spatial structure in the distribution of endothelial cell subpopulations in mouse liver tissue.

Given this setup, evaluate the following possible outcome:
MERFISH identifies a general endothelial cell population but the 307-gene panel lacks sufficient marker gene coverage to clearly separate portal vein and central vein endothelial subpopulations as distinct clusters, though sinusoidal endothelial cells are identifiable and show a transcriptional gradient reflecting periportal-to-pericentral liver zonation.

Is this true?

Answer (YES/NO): NO